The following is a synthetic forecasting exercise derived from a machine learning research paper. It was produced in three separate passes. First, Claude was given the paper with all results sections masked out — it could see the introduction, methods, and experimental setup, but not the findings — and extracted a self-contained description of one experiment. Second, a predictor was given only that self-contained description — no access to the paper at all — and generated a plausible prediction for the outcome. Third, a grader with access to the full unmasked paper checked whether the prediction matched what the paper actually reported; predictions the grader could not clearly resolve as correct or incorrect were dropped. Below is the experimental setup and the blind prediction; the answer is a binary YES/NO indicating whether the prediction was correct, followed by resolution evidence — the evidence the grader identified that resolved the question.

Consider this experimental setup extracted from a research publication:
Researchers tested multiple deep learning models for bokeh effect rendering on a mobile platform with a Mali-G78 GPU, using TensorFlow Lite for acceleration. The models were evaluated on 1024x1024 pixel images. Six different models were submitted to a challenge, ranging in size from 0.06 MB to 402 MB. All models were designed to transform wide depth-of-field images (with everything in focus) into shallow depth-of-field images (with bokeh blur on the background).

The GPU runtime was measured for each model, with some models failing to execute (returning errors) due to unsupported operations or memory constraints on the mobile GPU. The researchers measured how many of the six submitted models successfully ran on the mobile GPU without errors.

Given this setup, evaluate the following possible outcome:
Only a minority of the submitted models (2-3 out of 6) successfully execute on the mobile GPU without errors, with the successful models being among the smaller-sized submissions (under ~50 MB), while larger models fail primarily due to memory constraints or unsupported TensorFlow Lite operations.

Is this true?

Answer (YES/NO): NO